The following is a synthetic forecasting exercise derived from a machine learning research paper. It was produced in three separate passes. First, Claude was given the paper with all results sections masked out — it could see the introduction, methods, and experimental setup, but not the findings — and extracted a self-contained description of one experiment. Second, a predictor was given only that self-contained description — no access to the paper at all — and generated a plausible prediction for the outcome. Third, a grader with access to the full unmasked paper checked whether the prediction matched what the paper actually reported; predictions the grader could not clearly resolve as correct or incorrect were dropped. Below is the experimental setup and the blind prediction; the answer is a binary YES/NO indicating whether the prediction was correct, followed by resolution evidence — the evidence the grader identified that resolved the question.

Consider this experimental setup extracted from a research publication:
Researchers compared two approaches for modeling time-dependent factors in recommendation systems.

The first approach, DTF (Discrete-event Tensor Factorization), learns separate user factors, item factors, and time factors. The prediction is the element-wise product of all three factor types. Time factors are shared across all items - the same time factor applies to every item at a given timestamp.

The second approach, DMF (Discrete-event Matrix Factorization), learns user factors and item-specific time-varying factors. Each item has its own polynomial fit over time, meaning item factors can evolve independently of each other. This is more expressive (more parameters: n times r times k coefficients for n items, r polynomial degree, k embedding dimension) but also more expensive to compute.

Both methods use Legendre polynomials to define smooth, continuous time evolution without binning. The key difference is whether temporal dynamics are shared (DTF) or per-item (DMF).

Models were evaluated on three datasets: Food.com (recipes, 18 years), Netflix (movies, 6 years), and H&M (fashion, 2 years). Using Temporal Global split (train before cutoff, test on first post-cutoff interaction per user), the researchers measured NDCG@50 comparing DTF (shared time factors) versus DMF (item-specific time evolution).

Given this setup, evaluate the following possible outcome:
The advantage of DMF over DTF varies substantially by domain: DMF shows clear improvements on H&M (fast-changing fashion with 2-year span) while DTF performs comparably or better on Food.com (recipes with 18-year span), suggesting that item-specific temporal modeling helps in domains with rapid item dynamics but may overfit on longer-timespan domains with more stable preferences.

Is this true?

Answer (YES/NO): NO